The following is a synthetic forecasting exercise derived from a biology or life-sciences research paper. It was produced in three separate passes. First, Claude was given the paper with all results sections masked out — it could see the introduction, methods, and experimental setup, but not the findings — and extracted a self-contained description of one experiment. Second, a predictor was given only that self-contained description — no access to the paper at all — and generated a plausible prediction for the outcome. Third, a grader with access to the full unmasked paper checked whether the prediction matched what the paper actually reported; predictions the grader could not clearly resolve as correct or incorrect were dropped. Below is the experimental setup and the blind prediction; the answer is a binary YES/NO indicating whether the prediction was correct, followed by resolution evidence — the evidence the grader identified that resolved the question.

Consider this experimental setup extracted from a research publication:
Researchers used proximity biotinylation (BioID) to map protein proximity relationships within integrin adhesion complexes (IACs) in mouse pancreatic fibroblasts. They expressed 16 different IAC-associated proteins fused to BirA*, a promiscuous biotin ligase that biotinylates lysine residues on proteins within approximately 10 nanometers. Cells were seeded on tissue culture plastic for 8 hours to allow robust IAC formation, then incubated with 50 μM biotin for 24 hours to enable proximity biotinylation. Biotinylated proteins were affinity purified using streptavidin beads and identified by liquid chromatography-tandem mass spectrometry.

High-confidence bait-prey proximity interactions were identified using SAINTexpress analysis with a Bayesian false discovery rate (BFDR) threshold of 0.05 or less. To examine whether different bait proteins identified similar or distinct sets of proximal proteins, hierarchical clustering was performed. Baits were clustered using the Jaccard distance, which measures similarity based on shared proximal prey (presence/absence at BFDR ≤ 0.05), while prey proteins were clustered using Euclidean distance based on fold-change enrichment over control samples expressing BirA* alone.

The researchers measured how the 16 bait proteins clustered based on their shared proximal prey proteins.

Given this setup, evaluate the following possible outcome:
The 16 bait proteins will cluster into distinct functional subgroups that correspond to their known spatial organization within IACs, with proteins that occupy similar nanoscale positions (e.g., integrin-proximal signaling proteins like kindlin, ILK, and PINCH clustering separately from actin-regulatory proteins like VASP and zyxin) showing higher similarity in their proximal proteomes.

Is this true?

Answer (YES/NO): YES